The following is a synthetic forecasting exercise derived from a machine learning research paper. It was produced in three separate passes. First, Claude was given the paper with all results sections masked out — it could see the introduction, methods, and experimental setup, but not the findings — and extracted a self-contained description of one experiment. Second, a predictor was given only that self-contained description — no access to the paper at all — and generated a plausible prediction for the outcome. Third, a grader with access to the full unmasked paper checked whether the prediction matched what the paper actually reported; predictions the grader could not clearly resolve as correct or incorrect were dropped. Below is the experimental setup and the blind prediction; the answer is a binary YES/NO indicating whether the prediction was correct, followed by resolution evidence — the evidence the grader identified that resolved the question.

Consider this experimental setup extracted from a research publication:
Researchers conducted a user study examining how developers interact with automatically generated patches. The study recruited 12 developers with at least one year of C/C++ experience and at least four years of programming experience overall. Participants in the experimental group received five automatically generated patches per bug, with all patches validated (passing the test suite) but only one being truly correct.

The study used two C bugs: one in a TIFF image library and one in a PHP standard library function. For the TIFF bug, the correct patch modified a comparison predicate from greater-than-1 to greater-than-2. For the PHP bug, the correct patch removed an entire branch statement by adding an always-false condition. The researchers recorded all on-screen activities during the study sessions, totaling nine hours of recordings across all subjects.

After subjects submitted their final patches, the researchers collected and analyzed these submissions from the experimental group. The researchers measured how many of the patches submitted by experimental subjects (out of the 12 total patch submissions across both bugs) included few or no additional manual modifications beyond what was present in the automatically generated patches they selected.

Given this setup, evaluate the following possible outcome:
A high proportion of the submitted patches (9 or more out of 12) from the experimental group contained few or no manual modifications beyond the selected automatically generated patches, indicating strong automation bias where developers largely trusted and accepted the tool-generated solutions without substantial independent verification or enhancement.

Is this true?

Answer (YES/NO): NO